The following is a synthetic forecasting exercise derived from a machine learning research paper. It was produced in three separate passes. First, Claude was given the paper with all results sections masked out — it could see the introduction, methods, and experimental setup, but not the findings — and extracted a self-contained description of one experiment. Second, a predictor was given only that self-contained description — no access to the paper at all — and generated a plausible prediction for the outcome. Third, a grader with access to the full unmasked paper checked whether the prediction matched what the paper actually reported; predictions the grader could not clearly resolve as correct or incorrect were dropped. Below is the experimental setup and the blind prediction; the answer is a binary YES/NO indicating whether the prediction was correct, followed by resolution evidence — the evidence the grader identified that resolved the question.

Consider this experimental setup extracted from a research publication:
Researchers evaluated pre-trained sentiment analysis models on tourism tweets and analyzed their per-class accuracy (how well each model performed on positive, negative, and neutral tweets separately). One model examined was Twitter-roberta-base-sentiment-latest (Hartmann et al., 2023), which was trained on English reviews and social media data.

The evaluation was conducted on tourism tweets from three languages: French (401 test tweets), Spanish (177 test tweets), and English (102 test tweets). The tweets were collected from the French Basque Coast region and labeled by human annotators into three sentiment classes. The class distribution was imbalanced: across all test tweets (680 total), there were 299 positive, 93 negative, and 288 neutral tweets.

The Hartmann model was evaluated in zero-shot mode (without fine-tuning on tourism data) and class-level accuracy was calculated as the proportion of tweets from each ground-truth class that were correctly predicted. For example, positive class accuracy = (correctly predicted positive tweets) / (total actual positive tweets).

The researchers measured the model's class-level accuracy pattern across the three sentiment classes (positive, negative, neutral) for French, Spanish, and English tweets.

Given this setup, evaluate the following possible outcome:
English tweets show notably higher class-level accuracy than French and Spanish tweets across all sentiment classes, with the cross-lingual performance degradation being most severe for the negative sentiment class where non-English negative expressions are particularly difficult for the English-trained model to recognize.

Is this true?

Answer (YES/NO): NO